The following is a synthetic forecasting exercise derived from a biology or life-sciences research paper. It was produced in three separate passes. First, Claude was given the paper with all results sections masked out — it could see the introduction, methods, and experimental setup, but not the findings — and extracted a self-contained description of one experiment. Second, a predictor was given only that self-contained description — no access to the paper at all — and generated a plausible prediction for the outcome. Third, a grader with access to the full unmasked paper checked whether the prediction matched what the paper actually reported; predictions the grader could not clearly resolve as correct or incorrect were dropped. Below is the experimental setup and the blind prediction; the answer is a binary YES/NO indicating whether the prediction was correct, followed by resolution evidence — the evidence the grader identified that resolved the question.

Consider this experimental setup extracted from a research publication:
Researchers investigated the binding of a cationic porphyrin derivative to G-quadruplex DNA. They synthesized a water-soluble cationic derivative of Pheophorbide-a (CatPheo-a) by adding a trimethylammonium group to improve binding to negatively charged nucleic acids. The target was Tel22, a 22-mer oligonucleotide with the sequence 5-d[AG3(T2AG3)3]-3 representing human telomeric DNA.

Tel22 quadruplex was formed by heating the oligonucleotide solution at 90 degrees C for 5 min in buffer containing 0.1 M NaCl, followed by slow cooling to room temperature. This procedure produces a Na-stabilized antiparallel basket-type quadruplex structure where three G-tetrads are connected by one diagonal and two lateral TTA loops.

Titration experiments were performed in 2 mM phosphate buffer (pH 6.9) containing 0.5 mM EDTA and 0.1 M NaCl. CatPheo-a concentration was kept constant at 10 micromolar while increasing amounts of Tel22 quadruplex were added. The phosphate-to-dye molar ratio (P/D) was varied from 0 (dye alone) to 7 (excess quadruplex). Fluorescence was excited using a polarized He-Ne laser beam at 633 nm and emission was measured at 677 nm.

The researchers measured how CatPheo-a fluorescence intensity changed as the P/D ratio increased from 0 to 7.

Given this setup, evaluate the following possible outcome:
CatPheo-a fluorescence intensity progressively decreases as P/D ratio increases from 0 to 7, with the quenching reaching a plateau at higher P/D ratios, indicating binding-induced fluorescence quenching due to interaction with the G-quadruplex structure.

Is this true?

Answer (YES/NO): NO